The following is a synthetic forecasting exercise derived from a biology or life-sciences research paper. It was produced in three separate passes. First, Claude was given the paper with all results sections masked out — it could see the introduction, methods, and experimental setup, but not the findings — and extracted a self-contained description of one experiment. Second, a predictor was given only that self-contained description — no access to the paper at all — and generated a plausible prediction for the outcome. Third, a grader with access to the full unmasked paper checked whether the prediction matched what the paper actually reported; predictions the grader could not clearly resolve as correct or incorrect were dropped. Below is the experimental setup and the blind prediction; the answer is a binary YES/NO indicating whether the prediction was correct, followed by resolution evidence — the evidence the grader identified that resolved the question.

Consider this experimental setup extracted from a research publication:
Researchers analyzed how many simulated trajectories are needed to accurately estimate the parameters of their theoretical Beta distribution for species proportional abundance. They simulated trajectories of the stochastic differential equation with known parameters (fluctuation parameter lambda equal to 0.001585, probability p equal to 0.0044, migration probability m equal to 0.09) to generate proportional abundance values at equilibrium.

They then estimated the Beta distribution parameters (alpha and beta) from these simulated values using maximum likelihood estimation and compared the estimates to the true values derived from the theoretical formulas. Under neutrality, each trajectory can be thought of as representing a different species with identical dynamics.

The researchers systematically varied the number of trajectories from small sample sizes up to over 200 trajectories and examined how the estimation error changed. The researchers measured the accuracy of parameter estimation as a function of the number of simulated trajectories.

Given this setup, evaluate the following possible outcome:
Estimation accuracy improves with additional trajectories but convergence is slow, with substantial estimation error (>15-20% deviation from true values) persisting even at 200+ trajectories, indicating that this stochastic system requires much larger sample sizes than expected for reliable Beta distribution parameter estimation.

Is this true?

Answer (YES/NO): NO